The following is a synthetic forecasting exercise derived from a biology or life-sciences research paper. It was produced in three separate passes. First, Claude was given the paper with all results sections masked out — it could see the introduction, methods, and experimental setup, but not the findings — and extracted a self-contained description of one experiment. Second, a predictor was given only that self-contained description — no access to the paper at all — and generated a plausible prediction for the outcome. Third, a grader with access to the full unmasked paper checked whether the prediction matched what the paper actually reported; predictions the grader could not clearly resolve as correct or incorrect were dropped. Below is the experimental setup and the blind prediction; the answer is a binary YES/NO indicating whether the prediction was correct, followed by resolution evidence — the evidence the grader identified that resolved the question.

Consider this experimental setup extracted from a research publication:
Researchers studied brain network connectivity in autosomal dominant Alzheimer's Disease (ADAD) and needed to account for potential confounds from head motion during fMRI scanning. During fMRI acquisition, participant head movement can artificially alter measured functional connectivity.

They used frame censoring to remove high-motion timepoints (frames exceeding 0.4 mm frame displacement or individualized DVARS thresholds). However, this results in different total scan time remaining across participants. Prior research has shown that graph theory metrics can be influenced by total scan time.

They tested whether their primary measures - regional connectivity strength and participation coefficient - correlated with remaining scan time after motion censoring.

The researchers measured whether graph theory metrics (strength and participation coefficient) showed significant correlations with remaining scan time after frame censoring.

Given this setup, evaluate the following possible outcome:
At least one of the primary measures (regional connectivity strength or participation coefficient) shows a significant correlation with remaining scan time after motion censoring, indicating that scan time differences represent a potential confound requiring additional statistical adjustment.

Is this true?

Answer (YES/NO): YES